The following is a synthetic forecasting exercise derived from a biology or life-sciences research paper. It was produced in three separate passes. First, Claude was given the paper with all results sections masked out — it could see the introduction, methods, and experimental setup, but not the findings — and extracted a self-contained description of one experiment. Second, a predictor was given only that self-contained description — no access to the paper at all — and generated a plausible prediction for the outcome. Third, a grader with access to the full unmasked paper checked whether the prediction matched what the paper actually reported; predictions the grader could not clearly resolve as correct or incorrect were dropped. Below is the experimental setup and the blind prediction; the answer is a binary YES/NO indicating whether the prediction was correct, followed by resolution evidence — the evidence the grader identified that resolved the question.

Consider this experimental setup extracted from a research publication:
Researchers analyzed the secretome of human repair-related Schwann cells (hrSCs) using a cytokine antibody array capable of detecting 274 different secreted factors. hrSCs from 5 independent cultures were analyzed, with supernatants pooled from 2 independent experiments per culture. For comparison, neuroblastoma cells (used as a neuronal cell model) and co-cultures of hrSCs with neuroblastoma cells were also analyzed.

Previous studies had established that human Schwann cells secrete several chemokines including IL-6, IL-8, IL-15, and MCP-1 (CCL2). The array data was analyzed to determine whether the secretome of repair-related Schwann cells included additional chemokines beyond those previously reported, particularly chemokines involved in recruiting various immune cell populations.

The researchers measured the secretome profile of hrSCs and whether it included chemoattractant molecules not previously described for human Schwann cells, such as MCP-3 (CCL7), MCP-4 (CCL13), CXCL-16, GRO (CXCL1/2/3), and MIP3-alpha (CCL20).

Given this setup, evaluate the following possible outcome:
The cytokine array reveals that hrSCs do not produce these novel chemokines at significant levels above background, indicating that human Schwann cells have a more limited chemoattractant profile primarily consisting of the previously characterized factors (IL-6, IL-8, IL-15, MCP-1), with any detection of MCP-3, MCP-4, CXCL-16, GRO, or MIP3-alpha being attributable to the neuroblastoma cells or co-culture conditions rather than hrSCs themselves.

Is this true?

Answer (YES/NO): NO